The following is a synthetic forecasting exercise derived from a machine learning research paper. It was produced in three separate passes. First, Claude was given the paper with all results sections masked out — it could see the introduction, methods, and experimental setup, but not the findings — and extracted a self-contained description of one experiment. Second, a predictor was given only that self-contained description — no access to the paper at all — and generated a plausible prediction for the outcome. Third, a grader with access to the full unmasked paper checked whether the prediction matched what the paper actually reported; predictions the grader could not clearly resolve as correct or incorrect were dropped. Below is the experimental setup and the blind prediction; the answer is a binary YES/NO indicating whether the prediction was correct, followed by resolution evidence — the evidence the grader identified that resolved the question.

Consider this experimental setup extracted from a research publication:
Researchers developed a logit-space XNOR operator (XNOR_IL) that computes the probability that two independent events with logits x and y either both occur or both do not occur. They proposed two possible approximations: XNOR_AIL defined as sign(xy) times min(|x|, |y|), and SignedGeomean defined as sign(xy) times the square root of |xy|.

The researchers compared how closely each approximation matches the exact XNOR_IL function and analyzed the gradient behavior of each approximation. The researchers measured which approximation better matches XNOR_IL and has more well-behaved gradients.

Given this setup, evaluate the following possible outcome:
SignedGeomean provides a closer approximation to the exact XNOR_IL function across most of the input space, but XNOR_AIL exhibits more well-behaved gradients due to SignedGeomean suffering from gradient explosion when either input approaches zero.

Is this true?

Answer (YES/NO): NO